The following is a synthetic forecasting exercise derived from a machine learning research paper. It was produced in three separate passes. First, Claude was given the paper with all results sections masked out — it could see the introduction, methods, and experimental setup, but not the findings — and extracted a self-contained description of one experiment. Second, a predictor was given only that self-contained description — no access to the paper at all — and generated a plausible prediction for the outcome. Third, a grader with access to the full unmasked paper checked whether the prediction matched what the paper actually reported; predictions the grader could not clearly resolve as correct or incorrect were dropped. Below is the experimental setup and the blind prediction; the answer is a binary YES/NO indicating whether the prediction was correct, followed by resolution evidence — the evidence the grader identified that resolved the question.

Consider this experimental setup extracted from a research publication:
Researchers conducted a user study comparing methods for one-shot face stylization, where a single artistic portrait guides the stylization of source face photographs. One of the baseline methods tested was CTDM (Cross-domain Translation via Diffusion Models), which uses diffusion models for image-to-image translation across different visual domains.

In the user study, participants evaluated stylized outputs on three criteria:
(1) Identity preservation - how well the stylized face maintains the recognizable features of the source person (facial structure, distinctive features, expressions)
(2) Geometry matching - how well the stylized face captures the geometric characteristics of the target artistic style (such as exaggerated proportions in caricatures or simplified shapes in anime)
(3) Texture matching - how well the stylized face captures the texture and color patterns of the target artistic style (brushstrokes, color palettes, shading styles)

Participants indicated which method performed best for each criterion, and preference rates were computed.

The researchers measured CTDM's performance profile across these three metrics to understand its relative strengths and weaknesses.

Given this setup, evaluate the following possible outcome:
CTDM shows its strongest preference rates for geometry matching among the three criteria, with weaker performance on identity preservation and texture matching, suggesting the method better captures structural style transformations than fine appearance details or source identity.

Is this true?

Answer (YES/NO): YES